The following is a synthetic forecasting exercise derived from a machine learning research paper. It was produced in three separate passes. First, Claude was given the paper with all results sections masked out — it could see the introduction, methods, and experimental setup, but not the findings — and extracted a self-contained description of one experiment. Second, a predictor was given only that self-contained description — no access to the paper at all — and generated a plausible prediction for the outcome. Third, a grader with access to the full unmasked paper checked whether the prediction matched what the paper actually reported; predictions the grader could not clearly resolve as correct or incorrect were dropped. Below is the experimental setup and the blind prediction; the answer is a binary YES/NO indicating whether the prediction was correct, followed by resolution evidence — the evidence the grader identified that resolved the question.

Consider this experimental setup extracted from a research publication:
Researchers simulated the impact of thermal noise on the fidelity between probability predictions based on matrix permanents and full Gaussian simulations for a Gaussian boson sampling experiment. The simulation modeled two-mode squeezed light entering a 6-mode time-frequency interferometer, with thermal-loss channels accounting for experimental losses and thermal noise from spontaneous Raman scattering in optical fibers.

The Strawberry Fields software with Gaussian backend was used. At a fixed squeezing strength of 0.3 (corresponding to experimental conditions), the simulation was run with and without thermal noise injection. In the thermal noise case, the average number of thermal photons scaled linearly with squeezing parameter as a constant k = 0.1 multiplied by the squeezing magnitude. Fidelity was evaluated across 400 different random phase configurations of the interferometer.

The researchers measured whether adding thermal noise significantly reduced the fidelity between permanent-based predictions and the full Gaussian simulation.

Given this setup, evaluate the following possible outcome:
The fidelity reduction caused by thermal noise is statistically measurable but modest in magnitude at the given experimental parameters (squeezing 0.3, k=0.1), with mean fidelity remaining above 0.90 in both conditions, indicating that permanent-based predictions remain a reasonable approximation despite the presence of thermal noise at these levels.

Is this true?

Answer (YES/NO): YES